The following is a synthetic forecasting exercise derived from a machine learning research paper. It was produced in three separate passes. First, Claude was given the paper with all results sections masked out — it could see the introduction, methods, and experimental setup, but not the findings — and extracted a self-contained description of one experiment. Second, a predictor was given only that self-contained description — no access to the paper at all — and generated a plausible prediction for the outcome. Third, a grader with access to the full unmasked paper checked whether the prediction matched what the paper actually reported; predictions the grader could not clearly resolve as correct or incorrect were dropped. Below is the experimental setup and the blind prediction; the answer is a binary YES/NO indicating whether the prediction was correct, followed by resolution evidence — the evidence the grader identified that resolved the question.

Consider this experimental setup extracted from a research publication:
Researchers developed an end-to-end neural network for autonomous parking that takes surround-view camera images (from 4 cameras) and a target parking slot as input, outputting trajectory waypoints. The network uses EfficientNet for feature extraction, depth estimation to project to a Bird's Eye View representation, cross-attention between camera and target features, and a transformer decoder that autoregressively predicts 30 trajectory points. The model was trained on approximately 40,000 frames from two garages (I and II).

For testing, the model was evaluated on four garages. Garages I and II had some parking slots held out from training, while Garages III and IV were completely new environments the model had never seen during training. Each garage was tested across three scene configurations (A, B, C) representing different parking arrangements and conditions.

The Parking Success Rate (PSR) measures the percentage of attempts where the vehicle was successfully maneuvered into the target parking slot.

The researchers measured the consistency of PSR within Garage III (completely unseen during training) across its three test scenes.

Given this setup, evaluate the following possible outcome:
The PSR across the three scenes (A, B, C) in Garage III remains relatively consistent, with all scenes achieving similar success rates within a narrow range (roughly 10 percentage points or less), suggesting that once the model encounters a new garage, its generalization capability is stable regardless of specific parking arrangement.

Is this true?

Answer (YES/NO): YES